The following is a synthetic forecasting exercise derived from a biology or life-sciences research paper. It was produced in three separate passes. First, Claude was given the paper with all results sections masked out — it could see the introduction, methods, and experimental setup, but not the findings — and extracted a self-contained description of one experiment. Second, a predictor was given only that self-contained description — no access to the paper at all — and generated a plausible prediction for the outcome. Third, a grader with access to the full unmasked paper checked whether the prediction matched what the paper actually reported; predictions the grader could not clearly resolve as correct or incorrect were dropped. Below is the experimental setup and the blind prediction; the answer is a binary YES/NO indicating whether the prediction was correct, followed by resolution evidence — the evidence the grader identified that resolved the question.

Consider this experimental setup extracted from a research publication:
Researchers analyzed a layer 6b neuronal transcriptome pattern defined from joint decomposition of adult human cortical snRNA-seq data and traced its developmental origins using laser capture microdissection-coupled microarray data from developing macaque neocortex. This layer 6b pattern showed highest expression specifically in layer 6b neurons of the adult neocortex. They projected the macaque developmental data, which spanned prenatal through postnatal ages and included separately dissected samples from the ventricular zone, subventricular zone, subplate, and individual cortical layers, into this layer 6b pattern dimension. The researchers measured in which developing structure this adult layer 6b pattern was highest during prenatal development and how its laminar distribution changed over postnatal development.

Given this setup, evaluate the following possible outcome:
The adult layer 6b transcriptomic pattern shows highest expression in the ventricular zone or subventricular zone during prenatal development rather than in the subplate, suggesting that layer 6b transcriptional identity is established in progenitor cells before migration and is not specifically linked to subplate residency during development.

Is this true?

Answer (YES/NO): NO